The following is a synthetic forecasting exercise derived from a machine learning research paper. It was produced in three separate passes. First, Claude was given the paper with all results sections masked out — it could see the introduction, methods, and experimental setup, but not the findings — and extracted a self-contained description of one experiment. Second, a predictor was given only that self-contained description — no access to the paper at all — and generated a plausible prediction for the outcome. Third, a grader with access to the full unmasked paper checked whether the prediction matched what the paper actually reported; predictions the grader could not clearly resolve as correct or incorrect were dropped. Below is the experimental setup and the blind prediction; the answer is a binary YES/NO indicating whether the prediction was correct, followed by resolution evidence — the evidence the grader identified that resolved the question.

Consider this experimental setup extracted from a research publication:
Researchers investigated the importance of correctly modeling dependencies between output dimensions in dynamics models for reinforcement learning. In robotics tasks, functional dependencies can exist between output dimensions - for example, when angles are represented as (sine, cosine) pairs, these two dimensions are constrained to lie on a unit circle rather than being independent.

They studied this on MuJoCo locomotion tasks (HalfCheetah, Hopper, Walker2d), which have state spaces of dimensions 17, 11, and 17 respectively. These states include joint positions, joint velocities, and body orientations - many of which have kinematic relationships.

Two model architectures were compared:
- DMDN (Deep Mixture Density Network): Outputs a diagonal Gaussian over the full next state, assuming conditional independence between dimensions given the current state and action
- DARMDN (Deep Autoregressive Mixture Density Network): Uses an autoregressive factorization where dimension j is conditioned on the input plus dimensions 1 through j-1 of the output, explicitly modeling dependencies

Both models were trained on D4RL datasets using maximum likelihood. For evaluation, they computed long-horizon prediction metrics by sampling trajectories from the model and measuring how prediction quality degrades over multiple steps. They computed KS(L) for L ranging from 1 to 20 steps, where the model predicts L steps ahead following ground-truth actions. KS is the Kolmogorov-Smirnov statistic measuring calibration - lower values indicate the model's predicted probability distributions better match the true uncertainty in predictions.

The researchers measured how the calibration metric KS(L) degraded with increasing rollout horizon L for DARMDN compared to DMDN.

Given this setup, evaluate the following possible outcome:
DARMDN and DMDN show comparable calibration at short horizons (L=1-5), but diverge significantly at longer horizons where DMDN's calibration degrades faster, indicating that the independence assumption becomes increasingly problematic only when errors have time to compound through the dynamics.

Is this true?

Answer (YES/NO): NO